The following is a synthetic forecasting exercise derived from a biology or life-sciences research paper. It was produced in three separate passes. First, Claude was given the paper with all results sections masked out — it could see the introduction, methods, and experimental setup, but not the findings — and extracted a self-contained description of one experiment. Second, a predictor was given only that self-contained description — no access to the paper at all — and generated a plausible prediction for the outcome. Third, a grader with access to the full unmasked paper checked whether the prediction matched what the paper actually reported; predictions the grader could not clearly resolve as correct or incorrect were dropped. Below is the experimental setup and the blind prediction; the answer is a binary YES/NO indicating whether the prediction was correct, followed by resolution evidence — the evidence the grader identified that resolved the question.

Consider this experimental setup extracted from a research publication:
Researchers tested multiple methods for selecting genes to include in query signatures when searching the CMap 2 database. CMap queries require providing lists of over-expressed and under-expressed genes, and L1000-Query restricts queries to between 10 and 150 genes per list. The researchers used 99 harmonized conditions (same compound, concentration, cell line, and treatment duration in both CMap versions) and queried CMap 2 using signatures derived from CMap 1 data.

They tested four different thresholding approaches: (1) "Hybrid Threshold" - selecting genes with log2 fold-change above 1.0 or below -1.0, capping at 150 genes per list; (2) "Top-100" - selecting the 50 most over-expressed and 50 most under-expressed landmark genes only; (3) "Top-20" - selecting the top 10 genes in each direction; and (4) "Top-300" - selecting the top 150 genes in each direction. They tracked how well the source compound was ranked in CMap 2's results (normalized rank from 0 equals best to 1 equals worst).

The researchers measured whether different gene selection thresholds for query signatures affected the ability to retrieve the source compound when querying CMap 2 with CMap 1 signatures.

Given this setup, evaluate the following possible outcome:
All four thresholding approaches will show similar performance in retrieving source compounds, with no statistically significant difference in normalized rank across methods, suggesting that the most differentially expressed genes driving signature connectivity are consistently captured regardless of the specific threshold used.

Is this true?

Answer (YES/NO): NO